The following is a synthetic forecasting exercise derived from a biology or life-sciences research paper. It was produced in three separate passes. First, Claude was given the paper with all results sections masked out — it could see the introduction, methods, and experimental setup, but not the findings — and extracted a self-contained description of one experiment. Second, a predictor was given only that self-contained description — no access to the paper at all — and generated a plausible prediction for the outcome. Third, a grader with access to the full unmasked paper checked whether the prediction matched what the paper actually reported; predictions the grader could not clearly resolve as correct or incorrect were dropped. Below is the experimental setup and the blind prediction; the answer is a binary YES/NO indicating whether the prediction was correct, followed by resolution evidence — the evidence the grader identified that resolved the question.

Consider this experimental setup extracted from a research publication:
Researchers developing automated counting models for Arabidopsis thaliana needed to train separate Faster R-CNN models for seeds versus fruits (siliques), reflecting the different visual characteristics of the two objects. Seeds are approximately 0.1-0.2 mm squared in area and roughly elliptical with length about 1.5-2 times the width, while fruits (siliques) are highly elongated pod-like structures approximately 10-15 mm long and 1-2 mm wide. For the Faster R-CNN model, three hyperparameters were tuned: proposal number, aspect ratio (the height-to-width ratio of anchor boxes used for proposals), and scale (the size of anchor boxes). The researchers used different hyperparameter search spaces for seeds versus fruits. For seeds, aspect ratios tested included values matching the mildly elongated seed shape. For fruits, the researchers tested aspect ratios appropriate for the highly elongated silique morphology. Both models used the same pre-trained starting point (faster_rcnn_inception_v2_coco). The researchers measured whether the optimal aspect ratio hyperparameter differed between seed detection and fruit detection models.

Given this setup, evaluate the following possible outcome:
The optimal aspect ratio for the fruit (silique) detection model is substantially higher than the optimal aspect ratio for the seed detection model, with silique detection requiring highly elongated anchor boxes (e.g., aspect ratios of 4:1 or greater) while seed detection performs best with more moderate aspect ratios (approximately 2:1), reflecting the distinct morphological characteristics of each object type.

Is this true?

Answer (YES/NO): NO